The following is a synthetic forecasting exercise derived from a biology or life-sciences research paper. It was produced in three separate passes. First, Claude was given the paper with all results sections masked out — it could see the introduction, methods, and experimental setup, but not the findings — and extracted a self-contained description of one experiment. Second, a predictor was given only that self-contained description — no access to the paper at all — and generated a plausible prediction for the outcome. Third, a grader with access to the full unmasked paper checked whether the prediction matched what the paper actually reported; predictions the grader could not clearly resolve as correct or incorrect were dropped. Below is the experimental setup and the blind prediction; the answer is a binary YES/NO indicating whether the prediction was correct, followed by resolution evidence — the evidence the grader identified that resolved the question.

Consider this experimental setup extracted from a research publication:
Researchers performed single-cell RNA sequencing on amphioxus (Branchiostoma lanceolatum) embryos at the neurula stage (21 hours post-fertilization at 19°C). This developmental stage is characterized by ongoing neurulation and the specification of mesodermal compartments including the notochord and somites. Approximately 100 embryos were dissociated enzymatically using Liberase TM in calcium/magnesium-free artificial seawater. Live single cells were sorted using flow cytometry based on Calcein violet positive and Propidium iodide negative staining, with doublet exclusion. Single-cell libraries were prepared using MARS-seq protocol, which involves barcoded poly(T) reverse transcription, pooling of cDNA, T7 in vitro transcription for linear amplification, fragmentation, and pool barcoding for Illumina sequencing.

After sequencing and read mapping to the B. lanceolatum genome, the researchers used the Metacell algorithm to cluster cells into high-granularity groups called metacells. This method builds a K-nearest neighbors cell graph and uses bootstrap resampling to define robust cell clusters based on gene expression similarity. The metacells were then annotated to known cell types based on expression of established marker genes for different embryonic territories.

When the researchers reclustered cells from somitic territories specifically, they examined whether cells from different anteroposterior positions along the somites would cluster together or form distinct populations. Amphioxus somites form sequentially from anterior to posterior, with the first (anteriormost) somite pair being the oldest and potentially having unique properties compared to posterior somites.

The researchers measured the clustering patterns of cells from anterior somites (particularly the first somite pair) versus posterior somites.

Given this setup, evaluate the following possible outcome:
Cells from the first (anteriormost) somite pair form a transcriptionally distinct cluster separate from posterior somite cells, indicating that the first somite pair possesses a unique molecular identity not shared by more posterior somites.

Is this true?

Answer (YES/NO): YES